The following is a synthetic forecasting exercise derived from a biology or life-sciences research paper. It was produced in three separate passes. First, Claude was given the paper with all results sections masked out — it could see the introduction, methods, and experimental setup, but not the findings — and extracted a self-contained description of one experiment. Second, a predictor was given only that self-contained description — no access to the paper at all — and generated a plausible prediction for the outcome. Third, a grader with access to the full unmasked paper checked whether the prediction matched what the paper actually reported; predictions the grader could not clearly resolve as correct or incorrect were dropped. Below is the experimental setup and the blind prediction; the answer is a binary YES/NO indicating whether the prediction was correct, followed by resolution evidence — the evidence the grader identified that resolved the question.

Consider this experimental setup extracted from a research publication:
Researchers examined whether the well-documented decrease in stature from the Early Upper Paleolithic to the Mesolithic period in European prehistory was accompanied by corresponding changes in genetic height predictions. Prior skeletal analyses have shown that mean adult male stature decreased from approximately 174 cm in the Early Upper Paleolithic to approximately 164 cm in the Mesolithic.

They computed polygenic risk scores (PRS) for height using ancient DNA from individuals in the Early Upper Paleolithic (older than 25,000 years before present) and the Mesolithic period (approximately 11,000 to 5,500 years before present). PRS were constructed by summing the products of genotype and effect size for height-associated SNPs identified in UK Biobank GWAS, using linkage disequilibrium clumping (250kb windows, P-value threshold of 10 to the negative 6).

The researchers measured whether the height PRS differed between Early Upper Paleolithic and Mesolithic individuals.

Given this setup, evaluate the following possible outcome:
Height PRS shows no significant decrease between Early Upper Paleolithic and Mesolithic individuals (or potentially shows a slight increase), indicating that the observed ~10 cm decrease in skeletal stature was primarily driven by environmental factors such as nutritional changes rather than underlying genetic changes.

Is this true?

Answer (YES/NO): NO